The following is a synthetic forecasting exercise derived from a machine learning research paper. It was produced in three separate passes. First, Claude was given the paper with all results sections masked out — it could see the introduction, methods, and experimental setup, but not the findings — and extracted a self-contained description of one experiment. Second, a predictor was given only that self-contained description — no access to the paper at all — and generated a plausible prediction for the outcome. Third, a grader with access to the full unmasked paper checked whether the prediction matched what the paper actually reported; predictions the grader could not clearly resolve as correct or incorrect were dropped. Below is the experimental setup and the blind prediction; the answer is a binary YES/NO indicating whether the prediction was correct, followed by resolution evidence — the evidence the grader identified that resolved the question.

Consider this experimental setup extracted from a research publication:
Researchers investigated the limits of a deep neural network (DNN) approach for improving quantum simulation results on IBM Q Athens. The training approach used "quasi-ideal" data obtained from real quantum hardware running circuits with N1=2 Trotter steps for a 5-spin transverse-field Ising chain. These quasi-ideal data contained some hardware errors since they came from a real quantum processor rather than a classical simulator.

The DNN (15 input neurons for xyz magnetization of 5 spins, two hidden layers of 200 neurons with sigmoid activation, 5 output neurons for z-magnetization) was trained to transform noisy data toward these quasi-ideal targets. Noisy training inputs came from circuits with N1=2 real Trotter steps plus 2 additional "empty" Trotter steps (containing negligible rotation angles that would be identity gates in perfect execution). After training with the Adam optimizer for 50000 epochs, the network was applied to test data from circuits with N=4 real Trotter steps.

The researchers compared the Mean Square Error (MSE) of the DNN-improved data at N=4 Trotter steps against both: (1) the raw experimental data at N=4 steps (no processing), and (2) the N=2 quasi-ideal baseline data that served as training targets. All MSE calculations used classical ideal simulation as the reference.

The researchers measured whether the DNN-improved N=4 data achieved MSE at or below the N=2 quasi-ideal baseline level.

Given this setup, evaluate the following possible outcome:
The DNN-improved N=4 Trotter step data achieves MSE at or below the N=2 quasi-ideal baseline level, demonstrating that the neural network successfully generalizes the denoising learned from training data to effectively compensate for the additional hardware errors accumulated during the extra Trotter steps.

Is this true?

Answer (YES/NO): YES